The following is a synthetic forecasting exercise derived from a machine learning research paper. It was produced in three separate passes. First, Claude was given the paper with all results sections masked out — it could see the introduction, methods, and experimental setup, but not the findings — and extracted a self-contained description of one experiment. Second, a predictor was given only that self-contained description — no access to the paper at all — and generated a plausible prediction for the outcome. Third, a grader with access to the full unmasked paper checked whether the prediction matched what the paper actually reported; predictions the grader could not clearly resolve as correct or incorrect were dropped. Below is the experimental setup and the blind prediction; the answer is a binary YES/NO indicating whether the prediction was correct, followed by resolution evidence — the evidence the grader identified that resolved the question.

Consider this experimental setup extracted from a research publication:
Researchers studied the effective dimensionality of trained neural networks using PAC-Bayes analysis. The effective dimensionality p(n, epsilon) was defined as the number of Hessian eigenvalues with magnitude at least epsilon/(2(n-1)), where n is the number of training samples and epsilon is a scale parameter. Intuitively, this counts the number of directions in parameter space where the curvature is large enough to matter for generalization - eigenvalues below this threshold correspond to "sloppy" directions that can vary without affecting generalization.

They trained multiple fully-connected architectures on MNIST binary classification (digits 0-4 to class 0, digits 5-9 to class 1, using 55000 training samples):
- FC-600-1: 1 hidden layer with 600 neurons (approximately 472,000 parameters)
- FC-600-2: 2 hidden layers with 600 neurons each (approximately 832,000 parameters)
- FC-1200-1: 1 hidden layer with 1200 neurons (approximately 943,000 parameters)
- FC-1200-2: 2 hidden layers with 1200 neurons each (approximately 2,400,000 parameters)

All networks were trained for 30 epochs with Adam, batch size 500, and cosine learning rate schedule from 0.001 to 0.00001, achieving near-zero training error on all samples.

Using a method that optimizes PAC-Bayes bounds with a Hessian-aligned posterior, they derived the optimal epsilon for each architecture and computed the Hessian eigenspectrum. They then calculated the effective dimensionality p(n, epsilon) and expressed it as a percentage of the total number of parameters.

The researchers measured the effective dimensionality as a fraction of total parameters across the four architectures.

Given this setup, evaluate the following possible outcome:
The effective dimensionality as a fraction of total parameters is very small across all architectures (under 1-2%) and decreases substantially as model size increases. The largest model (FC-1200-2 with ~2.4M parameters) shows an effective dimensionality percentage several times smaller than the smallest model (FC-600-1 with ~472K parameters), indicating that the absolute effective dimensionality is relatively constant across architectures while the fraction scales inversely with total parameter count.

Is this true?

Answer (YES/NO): YES